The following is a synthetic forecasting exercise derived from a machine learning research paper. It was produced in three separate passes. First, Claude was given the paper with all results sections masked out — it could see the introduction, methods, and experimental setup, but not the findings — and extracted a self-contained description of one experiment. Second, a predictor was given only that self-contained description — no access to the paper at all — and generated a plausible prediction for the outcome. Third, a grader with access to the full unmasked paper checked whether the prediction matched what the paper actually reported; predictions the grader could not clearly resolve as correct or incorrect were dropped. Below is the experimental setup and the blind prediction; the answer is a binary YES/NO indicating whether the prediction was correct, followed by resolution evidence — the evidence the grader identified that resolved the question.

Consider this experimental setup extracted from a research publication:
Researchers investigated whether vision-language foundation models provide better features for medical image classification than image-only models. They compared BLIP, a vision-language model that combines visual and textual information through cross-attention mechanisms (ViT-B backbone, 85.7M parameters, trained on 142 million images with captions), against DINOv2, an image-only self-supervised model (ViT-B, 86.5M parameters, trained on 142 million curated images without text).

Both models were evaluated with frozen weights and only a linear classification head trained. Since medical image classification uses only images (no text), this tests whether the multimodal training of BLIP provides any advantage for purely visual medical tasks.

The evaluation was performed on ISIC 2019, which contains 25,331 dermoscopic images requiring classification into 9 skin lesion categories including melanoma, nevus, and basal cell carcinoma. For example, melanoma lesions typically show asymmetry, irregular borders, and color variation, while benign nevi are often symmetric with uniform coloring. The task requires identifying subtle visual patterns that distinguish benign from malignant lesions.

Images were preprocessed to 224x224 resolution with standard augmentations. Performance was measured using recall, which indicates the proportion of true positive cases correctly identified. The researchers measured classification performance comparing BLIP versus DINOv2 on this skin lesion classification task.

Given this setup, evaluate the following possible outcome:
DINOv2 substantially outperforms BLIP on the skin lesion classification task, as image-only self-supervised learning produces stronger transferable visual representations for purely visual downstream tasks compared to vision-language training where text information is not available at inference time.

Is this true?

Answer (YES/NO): YES